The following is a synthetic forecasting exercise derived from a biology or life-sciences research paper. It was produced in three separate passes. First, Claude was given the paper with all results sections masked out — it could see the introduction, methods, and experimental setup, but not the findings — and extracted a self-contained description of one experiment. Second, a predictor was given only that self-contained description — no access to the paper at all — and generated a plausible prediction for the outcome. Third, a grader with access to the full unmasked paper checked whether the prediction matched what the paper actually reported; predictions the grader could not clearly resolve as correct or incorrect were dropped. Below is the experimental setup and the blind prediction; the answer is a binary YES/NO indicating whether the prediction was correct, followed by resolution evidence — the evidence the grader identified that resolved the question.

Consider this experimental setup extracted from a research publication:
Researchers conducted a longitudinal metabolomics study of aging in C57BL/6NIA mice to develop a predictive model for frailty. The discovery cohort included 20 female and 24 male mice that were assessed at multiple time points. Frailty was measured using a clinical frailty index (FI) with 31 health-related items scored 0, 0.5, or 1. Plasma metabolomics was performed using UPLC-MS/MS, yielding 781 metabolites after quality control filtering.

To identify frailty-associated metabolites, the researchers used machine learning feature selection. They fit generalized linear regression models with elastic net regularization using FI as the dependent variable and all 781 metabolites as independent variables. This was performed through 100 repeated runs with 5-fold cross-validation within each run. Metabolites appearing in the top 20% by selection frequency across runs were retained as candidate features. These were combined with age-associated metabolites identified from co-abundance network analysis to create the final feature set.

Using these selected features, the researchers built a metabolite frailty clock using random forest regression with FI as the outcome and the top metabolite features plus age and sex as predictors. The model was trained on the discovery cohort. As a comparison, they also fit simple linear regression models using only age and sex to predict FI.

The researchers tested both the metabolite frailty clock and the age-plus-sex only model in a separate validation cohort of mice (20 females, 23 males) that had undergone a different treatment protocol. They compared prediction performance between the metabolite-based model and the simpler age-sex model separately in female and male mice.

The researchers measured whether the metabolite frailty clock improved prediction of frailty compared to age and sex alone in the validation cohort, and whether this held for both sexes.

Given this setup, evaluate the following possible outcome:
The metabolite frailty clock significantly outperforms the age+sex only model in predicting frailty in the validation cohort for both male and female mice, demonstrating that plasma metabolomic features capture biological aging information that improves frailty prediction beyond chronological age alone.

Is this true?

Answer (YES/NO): NO